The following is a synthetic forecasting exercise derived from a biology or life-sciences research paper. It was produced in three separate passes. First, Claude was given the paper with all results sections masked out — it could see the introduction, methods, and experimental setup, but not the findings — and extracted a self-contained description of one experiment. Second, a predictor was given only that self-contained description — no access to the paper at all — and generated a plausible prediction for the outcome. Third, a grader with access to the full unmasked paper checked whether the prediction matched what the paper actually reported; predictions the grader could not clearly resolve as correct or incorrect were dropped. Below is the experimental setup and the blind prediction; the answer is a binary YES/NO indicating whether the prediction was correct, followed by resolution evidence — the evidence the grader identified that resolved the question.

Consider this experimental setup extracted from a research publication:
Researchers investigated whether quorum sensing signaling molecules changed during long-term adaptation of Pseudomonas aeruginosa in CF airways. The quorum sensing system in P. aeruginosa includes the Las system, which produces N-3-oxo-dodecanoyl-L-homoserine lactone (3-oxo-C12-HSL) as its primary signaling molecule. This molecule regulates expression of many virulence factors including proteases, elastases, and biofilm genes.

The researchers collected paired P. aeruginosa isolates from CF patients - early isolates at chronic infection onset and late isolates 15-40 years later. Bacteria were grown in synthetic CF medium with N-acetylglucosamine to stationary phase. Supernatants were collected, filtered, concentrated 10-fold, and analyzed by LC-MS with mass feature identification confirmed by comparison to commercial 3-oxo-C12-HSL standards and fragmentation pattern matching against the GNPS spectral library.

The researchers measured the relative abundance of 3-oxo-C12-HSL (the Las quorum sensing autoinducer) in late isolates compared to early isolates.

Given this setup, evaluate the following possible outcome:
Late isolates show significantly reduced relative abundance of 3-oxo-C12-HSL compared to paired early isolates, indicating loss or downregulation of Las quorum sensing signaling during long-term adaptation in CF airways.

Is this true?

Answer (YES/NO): YES